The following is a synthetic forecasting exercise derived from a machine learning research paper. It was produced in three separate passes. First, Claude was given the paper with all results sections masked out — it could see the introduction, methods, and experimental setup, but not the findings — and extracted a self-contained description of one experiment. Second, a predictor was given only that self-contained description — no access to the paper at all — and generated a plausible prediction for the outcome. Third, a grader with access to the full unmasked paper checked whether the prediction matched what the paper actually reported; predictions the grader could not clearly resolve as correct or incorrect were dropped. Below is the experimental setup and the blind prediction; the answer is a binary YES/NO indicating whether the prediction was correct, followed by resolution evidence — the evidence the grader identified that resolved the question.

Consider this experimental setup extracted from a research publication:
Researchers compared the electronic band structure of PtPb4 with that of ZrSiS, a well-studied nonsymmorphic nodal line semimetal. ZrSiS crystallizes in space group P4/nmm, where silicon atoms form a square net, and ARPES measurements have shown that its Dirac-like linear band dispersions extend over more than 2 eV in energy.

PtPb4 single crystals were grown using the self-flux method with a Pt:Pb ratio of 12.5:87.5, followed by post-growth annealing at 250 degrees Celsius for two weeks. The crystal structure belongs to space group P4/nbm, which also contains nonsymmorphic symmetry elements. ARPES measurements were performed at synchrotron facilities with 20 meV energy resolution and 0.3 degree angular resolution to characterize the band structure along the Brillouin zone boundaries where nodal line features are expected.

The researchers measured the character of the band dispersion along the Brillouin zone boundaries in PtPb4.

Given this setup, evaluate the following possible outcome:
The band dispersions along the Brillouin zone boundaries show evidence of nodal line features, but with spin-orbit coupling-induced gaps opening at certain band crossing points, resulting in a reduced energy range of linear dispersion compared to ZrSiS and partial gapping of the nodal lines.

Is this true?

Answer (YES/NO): YES